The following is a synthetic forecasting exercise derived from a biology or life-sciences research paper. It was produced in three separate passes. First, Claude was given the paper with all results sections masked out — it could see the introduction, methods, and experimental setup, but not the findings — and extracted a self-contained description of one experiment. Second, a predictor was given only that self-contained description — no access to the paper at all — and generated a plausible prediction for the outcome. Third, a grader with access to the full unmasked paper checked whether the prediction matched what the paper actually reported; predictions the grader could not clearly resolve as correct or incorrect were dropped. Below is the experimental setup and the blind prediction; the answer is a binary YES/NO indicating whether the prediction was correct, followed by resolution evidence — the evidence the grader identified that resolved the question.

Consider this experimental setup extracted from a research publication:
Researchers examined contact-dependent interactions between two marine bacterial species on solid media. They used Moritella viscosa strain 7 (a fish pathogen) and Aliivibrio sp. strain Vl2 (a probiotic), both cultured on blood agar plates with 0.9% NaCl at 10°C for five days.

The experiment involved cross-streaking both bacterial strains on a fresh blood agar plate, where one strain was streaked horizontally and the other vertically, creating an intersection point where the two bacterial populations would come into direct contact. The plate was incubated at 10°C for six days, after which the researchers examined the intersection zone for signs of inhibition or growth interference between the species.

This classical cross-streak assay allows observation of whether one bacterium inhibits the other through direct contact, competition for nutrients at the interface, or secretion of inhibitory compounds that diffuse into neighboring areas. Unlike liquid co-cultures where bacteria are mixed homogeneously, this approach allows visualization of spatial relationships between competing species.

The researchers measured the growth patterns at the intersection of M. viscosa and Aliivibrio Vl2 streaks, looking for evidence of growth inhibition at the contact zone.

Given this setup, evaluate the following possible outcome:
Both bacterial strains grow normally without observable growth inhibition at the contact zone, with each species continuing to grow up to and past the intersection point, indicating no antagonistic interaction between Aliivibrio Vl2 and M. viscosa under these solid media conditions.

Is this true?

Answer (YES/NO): NO